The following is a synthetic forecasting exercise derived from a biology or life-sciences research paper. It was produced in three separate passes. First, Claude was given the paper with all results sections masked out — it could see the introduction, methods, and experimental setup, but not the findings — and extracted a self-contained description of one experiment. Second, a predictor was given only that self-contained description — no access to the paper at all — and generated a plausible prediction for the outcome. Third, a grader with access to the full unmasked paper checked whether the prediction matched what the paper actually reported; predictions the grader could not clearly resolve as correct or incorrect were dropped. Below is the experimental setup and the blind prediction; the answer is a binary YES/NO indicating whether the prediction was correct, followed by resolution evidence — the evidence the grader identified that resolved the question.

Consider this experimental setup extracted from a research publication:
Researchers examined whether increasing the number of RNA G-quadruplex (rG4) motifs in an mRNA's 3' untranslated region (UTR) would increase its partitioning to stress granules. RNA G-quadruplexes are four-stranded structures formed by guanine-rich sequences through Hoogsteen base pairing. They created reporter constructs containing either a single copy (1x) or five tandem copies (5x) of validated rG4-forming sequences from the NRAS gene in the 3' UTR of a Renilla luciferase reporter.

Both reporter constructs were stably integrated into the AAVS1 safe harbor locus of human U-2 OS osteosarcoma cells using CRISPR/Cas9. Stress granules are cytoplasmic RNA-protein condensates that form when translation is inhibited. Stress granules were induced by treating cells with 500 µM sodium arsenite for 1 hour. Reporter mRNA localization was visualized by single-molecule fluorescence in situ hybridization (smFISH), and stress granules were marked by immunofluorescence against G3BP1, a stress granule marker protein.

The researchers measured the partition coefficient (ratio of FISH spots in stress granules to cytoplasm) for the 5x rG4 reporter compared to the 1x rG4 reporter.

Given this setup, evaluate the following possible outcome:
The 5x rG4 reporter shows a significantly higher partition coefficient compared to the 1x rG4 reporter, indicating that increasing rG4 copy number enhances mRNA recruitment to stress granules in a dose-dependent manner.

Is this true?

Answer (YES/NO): NO